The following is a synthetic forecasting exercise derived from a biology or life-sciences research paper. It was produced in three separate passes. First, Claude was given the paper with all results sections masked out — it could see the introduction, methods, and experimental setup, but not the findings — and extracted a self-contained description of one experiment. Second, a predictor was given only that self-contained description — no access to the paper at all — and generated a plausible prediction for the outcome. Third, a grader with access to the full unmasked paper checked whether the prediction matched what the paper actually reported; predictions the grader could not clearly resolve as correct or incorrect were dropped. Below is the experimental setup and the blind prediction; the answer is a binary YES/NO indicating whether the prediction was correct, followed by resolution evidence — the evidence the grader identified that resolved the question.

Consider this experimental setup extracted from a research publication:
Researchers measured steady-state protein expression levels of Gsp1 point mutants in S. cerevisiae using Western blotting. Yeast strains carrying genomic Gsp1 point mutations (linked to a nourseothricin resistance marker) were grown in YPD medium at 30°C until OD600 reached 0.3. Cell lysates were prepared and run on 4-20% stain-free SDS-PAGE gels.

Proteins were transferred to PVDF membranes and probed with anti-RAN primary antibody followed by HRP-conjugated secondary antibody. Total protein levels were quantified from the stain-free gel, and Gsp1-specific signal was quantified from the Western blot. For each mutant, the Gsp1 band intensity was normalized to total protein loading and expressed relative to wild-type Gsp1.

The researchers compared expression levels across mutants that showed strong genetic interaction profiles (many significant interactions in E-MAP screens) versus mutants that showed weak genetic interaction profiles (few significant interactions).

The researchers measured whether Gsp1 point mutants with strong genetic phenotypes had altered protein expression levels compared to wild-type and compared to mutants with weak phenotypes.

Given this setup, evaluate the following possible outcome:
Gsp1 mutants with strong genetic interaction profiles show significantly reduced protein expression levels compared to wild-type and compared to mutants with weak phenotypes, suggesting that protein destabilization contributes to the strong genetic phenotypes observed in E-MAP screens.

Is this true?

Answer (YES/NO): NO